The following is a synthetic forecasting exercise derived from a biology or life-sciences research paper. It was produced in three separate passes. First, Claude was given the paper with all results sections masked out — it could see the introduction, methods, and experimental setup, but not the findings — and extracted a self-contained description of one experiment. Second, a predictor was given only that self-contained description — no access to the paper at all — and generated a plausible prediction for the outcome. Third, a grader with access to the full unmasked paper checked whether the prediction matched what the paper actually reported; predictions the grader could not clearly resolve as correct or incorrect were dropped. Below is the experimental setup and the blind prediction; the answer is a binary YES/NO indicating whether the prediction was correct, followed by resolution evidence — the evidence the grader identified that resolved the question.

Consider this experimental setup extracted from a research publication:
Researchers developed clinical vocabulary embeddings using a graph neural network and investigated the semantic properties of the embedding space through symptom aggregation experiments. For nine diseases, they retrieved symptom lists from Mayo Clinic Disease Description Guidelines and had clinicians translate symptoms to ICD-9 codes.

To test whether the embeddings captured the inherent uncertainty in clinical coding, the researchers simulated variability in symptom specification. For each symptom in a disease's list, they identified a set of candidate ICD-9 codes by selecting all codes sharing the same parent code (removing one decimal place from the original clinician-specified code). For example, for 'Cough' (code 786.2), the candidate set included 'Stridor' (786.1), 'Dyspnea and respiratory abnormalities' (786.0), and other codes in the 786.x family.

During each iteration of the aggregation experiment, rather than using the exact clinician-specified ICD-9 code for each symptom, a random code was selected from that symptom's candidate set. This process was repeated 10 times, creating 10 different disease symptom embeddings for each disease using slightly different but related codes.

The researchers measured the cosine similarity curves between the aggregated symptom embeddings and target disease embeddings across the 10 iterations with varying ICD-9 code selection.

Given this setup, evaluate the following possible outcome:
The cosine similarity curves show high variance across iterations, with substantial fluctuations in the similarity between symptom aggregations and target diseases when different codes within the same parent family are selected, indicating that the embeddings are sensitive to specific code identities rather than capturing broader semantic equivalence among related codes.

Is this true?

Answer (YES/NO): NO